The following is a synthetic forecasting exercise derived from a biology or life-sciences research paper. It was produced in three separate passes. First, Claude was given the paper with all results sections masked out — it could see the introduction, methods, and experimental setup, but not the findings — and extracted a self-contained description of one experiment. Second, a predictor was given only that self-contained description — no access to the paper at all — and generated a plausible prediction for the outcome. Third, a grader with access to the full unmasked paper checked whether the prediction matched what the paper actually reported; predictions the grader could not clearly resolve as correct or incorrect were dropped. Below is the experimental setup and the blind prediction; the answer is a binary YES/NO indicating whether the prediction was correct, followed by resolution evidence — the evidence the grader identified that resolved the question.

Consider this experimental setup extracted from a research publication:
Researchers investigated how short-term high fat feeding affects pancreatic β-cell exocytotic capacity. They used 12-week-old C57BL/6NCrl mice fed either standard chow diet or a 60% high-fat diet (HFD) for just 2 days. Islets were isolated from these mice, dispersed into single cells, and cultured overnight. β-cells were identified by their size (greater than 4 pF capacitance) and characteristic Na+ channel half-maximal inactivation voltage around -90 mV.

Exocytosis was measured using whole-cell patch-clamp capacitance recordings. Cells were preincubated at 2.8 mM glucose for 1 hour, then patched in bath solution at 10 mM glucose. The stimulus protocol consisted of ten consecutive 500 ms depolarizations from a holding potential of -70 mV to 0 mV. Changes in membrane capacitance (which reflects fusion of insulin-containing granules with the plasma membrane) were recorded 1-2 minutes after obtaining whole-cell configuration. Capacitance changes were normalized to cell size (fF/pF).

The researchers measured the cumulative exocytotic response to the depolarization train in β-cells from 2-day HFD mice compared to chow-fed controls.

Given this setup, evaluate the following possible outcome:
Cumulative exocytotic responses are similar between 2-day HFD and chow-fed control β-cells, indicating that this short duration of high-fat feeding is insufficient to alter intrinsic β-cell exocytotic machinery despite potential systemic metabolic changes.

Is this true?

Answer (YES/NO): NO